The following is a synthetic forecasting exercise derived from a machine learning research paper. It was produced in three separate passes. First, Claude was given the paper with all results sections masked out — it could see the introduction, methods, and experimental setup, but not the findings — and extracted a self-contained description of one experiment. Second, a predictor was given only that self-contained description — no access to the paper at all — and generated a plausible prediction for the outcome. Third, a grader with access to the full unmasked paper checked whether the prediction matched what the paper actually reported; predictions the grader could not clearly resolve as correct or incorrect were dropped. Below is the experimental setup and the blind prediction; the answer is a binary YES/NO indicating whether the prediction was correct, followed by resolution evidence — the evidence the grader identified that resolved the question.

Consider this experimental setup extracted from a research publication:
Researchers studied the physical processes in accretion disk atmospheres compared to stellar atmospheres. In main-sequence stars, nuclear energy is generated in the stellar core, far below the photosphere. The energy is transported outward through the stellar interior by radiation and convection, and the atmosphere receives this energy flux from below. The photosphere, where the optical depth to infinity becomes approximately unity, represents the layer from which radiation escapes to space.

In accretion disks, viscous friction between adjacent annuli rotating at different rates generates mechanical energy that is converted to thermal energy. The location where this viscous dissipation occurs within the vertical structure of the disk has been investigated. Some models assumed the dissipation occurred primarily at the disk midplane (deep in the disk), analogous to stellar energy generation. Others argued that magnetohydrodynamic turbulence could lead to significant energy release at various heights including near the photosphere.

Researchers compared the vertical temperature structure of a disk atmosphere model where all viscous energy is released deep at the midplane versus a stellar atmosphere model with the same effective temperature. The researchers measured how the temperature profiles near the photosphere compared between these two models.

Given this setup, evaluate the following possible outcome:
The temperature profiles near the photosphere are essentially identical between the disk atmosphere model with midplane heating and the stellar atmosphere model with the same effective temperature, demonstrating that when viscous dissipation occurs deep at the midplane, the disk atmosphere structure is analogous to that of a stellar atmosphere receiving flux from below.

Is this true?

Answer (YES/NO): YES